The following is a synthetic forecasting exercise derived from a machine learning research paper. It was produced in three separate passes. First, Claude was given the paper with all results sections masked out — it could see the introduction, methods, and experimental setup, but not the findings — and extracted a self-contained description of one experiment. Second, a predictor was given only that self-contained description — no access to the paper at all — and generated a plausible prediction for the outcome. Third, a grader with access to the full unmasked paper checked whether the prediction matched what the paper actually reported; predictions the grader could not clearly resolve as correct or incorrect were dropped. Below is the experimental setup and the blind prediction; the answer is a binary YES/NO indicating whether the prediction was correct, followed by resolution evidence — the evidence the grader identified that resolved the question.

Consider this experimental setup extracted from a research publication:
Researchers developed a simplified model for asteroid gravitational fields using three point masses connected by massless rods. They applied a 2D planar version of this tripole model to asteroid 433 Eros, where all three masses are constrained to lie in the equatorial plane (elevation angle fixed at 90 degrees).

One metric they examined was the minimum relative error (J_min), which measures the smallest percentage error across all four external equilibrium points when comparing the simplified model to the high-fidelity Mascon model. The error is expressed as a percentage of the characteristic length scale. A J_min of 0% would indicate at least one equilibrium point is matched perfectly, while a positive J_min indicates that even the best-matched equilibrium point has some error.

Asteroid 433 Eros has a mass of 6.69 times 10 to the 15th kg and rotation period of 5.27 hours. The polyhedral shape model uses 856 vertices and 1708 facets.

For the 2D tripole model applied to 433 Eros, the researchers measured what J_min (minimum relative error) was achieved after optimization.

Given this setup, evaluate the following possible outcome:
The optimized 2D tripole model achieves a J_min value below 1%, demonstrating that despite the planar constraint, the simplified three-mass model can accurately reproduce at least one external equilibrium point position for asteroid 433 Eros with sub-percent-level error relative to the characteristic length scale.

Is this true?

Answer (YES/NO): NO